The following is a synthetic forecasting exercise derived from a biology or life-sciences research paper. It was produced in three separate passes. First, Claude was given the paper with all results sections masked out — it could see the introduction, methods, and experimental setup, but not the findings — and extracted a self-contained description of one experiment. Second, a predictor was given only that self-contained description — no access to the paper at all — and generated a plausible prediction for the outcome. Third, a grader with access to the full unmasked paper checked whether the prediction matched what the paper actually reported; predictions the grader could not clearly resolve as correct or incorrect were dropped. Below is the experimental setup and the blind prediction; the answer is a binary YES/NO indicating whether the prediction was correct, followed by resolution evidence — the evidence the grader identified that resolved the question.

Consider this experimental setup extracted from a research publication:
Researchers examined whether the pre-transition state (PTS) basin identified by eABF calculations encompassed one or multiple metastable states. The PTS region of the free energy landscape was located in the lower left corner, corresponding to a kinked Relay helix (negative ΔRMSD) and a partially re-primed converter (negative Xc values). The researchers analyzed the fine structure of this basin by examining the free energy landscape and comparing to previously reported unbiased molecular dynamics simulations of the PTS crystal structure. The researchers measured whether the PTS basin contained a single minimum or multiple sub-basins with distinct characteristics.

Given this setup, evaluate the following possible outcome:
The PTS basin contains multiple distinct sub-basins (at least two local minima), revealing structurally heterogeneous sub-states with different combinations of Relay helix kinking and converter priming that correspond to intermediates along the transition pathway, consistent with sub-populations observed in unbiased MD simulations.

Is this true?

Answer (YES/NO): YES